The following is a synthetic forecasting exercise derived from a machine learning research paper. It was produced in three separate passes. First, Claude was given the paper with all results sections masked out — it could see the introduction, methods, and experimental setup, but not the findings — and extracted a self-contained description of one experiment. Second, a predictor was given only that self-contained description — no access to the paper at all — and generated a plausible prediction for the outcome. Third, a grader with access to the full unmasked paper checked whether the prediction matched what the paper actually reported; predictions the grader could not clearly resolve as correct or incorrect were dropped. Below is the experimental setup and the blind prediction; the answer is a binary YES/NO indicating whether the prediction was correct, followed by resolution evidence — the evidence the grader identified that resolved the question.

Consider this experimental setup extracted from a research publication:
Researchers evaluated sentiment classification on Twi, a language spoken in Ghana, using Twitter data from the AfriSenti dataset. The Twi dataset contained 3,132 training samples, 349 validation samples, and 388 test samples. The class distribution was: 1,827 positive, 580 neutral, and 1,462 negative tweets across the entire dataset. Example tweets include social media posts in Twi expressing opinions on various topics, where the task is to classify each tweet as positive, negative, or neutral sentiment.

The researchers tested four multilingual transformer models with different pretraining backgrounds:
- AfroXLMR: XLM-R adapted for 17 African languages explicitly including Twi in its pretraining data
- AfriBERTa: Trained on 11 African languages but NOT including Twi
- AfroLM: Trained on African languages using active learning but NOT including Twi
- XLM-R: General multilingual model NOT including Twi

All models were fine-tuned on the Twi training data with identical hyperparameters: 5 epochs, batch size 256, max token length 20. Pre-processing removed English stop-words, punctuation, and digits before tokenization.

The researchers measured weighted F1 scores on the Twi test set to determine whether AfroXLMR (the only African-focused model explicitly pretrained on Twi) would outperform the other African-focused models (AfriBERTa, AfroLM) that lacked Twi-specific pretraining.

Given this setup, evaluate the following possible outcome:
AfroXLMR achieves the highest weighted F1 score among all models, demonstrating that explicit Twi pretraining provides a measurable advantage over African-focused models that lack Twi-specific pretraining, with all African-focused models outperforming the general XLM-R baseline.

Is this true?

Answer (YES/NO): YES